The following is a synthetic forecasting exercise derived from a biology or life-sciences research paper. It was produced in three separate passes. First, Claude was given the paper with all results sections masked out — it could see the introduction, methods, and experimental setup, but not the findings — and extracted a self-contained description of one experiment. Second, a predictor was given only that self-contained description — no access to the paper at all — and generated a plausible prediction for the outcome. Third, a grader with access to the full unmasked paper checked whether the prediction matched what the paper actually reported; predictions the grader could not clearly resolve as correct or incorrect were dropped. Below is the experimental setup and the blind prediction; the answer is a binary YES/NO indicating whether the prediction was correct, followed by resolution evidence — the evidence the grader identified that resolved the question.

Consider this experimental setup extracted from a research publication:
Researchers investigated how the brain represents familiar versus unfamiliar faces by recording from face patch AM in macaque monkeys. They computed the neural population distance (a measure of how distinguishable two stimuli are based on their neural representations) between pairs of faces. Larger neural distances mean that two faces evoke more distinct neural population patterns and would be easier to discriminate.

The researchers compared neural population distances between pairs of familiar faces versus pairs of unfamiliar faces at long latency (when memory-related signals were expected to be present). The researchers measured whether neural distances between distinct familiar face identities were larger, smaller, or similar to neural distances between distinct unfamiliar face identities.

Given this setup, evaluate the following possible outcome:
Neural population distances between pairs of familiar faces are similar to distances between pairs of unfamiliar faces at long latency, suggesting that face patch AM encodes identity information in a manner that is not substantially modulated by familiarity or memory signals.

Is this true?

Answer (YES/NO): NO